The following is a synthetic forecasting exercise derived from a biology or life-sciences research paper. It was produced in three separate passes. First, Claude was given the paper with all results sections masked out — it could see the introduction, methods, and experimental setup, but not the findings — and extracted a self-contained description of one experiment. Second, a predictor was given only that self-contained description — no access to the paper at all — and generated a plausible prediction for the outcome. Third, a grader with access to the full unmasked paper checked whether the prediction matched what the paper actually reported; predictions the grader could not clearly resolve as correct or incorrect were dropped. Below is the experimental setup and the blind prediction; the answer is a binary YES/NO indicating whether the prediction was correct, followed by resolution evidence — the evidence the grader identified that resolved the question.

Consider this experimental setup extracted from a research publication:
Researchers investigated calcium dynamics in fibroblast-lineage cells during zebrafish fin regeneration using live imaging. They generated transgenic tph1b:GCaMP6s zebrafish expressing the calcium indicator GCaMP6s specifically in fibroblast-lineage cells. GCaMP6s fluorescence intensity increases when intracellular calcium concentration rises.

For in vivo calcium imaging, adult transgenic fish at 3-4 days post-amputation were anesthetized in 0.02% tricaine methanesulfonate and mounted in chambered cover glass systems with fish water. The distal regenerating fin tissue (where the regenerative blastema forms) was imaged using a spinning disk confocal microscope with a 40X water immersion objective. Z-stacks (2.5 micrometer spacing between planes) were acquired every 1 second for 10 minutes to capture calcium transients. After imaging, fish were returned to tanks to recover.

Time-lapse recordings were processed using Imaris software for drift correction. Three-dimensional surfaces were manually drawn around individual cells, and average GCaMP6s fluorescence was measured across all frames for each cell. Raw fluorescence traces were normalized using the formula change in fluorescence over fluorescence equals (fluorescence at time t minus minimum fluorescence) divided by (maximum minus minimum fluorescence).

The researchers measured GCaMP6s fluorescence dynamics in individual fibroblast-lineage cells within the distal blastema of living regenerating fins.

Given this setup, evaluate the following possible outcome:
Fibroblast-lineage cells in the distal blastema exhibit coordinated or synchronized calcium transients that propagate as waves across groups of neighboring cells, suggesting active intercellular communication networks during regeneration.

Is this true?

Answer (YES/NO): NO